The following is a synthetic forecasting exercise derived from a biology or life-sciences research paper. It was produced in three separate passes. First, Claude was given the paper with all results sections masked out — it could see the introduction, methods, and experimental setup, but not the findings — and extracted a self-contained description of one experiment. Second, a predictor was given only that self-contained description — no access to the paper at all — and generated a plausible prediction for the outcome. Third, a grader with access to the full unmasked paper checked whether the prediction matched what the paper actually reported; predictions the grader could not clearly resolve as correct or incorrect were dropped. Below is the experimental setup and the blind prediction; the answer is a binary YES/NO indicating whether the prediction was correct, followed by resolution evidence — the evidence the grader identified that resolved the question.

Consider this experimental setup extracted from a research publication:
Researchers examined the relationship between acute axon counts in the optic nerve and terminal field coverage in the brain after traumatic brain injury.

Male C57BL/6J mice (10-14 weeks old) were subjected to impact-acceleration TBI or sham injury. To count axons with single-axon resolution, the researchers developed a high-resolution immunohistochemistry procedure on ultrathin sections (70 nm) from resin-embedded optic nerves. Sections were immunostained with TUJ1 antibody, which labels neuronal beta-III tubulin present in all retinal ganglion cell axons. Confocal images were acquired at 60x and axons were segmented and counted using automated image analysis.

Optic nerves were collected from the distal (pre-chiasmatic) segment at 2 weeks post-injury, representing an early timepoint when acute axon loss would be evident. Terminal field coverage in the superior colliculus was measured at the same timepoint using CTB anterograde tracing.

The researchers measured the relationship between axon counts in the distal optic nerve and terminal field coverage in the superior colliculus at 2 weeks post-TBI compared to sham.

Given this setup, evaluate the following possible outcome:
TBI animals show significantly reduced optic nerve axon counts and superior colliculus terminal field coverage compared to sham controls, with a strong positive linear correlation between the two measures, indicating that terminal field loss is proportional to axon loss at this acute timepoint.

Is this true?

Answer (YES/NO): NO